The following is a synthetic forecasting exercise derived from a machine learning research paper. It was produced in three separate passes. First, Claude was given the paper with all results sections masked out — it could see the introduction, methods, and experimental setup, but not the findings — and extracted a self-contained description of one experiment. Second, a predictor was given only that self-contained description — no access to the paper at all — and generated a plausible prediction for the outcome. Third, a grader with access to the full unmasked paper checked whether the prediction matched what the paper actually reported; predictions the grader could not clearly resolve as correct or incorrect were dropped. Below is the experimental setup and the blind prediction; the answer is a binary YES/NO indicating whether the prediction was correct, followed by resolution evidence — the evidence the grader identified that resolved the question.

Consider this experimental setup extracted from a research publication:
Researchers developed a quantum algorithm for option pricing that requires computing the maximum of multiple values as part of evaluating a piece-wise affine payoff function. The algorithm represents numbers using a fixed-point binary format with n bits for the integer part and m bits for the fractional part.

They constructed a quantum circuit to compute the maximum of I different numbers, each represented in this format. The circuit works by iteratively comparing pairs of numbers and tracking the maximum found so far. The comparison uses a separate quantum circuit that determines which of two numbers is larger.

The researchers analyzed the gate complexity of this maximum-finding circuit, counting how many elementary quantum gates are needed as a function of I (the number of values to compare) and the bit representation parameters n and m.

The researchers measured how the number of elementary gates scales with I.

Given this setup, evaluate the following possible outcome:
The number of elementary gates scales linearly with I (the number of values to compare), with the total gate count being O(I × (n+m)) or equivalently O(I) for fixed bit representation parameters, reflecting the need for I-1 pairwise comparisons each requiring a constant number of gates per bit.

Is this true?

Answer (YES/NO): NO